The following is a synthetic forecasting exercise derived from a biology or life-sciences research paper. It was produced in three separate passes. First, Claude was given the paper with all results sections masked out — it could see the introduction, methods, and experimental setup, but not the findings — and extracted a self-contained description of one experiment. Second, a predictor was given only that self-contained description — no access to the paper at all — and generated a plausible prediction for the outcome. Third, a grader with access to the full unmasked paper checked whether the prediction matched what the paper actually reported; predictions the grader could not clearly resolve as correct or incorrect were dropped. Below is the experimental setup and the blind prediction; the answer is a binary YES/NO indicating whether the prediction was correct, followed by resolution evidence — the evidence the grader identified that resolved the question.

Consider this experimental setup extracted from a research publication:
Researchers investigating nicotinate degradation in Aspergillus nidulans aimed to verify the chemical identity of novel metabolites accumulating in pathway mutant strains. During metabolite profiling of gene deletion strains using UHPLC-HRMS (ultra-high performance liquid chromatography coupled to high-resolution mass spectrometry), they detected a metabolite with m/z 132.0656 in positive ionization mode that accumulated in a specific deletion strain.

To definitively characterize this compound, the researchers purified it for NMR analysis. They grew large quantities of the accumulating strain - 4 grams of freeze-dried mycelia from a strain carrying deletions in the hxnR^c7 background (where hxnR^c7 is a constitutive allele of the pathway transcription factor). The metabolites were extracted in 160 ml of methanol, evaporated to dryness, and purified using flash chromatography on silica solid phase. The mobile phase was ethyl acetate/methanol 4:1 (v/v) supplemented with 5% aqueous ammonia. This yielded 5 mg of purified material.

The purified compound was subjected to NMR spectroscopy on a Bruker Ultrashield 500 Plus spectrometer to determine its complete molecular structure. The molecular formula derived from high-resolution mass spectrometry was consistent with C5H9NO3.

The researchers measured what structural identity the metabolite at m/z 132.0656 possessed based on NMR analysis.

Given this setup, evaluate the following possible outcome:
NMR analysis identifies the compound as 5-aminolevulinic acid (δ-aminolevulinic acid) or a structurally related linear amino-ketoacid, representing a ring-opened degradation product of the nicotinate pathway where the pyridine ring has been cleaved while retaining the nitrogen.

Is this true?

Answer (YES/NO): NO